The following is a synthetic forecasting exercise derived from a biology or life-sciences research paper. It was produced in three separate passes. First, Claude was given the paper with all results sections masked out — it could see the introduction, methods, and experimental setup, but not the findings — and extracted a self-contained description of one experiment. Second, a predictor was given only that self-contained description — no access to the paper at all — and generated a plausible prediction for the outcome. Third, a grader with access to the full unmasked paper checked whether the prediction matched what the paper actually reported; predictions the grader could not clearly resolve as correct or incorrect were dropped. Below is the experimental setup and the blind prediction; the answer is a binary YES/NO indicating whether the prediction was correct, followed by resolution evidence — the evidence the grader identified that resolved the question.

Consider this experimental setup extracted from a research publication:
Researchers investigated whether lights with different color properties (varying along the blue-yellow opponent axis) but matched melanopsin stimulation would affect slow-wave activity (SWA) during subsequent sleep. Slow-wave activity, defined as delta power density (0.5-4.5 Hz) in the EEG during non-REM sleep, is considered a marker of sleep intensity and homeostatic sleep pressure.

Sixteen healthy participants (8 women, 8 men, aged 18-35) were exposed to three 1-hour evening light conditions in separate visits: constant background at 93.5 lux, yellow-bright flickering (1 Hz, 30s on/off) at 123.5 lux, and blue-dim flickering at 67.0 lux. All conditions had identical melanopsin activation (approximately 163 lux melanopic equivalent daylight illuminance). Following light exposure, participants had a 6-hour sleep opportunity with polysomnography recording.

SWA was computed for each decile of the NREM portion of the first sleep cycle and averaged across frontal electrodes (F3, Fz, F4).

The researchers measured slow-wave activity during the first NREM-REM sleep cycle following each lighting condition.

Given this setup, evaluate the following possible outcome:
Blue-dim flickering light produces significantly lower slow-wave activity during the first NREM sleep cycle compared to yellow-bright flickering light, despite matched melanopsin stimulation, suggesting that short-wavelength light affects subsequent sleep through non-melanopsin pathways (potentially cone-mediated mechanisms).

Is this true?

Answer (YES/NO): NO